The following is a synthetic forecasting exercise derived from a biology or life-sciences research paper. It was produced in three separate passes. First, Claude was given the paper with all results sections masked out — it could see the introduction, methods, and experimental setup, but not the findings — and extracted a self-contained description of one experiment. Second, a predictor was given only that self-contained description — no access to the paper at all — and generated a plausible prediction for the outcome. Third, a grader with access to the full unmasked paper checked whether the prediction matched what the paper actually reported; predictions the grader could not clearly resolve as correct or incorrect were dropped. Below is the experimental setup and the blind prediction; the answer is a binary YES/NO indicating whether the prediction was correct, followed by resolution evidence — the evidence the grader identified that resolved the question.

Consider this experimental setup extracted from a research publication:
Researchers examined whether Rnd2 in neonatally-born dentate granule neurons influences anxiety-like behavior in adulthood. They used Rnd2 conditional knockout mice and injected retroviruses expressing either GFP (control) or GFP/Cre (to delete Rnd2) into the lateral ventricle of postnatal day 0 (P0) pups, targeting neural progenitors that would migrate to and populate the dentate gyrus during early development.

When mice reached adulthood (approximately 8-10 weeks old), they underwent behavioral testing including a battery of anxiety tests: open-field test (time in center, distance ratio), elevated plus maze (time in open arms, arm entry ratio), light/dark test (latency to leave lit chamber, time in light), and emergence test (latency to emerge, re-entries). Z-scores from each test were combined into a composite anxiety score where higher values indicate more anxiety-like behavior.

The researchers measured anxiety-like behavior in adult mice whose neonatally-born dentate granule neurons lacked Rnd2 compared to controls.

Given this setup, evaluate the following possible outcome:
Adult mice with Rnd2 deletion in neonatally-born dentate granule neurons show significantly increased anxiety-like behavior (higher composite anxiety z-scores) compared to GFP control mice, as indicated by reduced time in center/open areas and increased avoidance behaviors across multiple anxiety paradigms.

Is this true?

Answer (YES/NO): NO